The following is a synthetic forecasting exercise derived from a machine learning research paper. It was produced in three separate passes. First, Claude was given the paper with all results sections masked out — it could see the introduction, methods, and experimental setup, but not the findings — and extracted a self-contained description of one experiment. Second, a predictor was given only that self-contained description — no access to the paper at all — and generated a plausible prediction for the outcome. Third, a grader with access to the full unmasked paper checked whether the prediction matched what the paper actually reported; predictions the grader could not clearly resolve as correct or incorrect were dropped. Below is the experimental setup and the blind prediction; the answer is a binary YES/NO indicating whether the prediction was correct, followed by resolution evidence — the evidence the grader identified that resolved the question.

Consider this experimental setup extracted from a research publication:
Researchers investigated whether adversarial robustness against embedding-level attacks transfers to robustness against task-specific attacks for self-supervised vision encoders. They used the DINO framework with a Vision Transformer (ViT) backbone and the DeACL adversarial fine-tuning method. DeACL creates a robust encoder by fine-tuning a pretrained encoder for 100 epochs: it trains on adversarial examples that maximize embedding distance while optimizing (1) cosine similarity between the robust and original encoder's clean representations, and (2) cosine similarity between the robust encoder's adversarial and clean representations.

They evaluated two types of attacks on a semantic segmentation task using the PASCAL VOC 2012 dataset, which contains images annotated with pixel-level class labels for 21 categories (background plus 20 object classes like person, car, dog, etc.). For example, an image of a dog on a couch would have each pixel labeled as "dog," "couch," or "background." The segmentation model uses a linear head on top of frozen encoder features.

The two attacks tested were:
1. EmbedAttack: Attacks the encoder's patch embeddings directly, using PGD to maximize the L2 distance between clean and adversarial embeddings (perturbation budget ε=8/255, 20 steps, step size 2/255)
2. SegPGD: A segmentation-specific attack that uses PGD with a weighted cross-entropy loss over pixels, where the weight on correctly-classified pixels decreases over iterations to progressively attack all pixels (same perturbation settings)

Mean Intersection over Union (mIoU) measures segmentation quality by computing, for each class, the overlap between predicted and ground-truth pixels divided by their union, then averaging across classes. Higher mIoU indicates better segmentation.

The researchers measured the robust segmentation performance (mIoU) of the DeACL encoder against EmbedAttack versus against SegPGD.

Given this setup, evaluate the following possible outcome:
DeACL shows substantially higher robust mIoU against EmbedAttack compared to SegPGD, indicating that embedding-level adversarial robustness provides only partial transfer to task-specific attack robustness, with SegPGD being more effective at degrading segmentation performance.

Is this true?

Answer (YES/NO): YES